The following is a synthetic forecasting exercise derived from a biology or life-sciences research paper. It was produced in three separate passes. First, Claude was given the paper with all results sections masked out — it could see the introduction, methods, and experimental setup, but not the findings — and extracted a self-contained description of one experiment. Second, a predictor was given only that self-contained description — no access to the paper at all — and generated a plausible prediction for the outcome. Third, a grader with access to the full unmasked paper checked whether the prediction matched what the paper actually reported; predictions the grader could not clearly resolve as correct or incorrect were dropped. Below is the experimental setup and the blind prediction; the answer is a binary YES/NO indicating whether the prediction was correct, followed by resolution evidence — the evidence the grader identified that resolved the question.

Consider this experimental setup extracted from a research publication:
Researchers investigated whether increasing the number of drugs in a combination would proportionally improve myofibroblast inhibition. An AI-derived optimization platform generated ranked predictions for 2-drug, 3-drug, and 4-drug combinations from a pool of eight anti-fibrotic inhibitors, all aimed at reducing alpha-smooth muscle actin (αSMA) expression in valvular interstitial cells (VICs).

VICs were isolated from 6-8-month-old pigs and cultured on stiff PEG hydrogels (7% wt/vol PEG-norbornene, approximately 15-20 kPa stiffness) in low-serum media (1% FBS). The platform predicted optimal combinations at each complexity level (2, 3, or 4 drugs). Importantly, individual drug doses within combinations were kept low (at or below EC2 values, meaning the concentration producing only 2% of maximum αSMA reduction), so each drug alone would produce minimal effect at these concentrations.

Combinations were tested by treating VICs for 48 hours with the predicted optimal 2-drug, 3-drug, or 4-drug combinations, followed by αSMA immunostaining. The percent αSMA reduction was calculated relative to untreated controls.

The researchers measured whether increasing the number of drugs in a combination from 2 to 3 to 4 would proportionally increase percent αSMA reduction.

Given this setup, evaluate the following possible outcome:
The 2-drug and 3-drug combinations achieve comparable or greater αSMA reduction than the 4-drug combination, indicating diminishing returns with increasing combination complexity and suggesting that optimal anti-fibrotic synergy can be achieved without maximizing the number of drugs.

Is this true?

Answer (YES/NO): YES